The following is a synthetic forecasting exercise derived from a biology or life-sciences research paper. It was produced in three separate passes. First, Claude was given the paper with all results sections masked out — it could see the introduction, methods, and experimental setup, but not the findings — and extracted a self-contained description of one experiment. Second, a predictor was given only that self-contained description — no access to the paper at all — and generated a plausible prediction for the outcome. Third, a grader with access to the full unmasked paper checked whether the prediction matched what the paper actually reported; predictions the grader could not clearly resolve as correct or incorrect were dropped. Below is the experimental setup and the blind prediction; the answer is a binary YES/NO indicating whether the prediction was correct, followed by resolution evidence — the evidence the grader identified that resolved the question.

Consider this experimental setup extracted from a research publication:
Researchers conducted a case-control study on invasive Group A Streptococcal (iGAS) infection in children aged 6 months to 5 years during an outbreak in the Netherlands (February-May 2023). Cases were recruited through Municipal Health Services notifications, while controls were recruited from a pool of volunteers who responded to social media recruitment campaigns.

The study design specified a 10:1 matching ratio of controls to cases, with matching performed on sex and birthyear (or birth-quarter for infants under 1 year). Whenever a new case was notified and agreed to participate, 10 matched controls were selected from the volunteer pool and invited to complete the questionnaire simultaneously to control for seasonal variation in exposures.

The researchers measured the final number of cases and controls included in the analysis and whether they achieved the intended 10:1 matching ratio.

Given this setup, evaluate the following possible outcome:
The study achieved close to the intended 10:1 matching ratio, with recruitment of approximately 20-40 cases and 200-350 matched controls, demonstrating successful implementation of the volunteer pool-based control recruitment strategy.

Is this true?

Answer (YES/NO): NO